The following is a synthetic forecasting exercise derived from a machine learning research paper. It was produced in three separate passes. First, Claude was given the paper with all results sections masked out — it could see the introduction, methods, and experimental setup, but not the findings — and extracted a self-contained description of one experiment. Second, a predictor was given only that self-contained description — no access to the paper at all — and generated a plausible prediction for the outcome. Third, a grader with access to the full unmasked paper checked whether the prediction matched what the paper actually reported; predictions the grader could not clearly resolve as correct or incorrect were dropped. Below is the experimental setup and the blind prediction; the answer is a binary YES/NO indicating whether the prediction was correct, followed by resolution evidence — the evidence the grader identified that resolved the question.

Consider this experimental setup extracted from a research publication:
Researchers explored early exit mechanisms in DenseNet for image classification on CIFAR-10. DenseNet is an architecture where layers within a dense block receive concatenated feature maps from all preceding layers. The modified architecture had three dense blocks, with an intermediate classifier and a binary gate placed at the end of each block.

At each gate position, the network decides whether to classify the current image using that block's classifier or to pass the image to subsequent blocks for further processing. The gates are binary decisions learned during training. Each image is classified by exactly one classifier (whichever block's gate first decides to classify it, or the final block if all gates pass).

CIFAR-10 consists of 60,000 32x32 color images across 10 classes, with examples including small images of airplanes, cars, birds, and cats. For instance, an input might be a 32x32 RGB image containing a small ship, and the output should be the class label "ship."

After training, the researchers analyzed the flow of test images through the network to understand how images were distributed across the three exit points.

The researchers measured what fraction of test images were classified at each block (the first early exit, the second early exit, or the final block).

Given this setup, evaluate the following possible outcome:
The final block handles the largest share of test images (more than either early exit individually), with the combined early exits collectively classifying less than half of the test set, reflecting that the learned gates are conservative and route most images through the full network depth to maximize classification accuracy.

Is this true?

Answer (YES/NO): YES